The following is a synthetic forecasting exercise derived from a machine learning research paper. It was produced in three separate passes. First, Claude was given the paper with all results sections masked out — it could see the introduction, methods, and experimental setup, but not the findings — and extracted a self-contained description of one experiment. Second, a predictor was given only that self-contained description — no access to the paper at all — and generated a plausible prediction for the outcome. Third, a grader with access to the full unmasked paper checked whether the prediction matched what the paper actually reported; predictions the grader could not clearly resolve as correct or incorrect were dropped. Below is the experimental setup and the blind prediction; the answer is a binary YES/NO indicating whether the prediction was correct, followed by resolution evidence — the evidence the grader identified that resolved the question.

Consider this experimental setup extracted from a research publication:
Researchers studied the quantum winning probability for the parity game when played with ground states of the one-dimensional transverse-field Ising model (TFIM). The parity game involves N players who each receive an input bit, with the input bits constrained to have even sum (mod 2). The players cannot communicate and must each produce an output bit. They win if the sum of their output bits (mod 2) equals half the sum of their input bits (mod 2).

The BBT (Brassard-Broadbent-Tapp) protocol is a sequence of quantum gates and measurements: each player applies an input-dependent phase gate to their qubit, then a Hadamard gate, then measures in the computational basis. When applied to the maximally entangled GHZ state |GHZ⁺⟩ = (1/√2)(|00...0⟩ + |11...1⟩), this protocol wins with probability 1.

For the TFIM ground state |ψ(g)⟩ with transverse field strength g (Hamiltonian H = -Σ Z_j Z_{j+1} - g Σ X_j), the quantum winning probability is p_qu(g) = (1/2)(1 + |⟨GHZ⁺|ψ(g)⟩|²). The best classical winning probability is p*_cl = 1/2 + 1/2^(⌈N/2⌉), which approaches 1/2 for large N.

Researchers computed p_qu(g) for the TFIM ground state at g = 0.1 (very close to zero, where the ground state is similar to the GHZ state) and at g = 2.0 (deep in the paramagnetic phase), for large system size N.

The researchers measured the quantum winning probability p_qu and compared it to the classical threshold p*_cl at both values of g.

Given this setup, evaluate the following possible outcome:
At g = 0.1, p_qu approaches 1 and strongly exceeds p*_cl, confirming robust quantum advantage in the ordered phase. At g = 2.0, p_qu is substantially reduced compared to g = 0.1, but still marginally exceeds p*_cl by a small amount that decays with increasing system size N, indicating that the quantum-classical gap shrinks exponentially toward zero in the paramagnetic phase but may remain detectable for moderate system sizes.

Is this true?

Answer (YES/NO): NO